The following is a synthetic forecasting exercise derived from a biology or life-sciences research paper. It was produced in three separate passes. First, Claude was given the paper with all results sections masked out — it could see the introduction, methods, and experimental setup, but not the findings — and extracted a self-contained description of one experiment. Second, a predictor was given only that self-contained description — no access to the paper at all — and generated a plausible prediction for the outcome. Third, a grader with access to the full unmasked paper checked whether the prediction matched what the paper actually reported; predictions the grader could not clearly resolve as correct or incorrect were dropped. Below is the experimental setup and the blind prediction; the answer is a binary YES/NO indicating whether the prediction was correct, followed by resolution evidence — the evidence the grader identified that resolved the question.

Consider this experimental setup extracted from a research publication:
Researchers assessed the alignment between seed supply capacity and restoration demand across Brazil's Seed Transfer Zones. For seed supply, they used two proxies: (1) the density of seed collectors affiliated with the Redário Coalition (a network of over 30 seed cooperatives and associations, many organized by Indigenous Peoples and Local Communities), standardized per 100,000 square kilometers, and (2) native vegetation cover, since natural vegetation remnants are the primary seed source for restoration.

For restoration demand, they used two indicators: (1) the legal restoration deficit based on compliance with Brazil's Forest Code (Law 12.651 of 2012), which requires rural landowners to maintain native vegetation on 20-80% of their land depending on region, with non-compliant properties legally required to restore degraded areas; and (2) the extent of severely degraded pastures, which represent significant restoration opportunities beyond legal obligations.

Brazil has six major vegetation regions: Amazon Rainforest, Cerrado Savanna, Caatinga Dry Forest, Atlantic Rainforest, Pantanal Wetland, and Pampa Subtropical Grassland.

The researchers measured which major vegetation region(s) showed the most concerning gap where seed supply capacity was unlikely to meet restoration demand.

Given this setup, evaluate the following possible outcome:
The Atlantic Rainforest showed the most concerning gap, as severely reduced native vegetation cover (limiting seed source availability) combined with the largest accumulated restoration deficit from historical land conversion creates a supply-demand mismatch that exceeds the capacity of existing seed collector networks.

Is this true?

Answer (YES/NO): NO